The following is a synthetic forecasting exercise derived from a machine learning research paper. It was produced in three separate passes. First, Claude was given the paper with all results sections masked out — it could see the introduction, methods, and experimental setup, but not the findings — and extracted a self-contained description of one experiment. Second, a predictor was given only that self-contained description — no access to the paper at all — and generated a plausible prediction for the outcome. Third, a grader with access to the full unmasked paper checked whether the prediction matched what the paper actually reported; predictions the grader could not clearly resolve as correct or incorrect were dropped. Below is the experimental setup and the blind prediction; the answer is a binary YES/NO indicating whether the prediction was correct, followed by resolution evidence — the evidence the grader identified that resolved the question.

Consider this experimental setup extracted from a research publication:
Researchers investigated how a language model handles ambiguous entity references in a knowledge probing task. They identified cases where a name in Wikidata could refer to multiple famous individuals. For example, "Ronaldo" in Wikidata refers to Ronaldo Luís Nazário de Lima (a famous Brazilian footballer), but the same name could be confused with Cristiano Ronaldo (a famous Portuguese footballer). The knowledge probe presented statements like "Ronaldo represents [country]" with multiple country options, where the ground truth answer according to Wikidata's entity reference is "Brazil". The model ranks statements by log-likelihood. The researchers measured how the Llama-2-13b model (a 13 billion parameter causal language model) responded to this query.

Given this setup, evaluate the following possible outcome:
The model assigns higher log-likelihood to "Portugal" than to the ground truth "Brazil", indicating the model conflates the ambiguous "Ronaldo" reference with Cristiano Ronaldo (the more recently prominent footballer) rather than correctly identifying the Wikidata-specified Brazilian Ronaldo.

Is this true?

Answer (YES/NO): YES